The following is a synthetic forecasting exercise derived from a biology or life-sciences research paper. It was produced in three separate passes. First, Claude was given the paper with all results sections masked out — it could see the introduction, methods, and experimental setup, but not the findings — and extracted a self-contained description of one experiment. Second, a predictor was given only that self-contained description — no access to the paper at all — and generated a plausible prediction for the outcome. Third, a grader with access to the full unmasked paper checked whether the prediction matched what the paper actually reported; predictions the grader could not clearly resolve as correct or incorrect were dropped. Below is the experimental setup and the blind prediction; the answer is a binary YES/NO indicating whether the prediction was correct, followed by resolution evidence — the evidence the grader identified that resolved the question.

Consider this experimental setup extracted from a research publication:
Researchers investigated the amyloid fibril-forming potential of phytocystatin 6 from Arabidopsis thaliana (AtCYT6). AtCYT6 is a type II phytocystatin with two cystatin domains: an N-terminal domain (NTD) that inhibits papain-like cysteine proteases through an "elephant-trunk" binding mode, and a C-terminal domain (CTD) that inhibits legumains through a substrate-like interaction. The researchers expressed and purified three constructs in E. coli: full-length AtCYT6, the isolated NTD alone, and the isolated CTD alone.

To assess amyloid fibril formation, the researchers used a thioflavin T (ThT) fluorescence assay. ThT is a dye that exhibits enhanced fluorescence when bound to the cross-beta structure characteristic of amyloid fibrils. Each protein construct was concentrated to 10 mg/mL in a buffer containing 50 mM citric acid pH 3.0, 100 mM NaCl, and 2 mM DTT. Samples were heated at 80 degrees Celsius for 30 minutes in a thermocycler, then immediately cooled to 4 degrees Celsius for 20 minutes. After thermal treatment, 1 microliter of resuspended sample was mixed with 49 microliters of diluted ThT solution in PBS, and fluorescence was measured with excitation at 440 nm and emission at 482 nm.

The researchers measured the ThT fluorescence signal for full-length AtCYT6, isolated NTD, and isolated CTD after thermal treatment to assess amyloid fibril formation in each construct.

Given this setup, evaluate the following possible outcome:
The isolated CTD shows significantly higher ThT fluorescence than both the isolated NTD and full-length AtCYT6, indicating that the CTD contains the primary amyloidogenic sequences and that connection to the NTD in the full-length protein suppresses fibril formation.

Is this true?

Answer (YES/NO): NO